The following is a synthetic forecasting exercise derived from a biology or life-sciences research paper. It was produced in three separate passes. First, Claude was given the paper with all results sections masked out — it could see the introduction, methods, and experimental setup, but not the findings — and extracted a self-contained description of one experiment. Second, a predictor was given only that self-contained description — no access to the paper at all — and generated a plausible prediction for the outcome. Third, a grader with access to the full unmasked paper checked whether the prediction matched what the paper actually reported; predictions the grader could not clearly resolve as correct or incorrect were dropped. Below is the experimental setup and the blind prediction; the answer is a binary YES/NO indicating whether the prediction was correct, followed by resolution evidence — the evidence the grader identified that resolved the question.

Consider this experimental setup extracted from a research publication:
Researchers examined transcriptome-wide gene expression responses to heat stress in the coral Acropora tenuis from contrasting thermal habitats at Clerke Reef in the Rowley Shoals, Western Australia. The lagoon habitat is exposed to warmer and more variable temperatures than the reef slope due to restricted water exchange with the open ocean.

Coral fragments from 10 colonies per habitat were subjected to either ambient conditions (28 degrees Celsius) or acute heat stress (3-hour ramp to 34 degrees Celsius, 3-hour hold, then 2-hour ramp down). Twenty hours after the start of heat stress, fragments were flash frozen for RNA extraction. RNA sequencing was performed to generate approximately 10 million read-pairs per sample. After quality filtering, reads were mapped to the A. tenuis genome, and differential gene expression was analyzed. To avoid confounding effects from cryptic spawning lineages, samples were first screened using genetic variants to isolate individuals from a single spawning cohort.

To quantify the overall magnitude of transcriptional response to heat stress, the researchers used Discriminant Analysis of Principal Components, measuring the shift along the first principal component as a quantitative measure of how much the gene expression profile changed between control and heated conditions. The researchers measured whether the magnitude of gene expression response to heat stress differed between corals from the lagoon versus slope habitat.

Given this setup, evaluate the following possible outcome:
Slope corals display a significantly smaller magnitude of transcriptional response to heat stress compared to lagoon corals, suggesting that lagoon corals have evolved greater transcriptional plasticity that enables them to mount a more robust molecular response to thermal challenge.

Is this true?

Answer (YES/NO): NO